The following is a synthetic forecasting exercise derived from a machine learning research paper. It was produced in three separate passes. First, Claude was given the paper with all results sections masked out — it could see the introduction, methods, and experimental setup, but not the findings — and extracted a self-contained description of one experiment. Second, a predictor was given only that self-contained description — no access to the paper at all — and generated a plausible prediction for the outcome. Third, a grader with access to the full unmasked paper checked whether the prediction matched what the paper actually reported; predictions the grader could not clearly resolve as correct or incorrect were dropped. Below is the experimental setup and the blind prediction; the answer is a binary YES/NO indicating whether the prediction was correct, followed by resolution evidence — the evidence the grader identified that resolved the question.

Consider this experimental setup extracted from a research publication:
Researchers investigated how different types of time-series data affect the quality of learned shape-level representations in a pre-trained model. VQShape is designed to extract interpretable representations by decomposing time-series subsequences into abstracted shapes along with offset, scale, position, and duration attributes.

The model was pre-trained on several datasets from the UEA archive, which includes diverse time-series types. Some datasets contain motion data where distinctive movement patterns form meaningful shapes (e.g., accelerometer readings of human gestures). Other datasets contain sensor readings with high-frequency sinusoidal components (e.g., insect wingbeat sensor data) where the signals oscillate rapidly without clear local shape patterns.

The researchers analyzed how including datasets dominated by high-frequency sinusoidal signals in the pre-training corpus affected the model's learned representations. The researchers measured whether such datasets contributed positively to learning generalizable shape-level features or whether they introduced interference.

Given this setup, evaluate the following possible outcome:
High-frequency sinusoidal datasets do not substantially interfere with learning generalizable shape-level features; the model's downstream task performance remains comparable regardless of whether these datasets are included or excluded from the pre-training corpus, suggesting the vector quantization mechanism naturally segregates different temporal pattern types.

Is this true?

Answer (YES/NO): NO